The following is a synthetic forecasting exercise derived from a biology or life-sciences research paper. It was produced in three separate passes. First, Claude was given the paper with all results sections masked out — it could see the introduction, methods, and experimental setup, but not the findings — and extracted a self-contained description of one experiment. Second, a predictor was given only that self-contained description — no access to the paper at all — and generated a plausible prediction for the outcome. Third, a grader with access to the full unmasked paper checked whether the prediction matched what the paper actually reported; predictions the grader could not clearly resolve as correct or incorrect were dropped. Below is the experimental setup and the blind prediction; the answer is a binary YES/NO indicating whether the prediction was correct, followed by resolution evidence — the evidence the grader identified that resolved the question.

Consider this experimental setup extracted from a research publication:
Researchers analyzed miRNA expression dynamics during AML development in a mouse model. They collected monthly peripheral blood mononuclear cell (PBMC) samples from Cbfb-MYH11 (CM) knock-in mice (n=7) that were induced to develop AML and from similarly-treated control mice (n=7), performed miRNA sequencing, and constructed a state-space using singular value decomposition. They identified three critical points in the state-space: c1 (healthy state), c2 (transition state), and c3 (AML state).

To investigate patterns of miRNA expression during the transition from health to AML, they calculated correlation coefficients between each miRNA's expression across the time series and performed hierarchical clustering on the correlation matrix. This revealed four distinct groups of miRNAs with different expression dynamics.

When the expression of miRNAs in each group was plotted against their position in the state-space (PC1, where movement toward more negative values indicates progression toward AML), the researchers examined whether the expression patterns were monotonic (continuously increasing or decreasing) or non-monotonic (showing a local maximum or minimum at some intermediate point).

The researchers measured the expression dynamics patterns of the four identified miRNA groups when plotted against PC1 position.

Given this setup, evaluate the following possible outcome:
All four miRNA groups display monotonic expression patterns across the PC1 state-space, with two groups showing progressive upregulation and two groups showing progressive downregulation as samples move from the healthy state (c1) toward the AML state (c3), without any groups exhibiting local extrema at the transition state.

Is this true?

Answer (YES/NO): NO